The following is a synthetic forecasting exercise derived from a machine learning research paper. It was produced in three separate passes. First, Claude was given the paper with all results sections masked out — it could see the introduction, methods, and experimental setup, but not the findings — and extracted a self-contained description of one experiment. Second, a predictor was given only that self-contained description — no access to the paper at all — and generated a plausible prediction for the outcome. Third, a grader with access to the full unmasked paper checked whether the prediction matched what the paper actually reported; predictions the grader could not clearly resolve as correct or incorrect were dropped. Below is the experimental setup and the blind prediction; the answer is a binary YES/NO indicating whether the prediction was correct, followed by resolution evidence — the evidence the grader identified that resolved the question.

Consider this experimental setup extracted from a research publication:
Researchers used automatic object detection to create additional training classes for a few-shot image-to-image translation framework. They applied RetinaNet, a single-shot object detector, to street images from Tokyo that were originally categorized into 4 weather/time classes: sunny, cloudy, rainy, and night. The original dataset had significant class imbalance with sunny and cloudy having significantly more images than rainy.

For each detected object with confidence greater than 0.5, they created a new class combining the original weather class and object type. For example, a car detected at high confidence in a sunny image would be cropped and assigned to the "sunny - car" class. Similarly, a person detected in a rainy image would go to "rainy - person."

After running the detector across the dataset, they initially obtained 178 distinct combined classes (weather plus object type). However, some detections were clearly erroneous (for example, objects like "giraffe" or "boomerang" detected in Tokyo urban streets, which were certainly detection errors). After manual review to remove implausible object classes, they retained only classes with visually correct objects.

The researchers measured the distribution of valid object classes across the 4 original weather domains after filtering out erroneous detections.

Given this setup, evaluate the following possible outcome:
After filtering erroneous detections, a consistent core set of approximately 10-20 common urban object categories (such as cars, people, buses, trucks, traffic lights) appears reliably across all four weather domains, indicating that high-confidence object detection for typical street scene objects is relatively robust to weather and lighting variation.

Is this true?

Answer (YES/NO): YES